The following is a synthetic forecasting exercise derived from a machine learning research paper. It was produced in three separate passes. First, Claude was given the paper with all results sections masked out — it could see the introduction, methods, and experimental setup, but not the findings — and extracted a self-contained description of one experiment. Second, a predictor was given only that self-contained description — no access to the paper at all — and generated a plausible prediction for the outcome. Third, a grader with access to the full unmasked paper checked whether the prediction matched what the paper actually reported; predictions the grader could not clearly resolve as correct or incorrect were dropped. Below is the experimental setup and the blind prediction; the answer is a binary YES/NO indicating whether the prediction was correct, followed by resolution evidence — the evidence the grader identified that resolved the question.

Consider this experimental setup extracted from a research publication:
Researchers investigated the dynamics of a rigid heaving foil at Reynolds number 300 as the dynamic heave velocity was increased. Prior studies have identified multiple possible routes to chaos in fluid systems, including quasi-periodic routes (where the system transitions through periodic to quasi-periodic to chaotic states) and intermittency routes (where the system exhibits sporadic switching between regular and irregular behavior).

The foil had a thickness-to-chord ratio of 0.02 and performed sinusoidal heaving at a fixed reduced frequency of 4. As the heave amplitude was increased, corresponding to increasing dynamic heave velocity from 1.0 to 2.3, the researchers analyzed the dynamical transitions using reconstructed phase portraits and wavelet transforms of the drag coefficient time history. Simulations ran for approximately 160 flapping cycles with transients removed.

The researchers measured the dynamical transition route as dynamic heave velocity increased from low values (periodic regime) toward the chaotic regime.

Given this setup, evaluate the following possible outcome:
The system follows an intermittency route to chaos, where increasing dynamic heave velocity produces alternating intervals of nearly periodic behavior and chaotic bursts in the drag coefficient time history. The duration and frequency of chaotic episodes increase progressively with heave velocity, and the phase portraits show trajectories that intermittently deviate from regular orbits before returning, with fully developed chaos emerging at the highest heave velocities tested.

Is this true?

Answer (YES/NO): NO